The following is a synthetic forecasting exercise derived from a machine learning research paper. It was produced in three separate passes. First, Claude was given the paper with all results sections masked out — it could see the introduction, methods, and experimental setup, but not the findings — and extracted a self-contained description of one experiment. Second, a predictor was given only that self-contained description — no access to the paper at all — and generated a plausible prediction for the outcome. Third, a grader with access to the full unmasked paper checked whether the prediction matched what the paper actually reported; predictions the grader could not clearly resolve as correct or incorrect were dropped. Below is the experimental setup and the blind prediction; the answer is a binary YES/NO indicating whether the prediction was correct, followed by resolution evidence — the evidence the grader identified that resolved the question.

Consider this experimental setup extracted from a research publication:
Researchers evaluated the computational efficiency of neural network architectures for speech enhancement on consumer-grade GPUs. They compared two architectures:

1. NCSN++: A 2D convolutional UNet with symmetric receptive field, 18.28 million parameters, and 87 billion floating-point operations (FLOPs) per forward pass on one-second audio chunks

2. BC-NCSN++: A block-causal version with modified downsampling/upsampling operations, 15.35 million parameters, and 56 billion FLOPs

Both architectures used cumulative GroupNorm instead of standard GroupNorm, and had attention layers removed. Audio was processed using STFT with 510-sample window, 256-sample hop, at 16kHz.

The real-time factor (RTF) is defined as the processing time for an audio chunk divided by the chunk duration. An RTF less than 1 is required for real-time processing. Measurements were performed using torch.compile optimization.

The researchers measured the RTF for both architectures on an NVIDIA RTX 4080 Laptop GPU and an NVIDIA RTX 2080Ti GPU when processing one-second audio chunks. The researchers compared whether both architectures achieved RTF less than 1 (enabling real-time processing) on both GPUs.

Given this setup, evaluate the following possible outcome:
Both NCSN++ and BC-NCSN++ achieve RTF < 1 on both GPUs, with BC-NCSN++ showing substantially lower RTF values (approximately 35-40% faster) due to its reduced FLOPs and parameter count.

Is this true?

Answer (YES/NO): NO